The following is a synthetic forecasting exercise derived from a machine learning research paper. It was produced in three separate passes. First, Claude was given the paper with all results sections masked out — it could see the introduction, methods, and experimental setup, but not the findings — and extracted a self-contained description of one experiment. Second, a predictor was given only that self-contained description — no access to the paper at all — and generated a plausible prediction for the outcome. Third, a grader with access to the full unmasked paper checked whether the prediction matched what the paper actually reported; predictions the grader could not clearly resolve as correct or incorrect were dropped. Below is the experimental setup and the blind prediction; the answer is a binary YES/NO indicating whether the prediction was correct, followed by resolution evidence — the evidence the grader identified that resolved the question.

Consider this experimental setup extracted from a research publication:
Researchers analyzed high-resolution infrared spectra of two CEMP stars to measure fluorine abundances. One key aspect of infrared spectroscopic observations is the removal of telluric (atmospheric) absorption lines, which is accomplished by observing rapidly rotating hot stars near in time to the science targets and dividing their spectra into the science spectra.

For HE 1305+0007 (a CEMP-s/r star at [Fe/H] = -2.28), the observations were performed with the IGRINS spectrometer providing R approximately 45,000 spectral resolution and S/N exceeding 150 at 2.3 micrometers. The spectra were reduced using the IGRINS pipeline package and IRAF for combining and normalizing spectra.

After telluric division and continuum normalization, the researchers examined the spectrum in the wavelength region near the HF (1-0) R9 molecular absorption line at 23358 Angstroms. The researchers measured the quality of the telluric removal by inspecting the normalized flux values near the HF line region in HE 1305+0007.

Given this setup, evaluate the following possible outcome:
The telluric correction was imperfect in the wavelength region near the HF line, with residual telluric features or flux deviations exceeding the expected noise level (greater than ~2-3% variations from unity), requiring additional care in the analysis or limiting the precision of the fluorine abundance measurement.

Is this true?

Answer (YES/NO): YES